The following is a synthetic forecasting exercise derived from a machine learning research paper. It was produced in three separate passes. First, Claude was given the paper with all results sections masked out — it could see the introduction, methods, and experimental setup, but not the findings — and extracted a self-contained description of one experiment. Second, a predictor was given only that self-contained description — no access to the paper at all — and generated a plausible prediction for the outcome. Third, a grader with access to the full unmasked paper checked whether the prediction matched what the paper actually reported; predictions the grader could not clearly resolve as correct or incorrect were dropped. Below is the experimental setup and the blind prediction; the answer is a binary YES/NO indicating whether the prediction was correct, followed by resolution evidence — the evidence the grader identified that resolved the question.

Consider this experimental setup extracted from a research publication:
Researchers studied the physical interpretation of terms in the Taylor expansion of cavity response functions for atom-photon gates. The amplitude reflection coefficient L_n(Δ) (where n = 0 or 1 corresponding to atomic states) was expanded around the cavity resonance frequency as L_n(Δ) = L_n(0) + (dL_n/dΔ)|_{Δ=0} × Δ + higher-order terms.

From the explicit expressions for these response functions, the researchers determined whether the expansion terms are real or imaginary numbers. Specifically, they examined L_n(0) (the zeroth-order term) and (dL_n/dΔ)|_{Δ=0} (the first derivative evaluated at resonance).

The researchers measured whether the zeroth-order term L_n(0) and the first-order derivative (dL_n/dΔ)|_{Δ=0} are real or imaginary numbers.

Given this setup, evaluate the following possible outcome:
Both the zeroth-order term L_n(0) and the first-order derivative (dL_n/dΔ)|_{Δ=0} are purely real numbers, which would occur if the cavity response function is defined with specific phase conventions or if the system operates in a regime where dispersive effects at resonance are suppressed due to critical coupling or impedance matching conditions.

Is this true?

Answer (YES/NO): NO